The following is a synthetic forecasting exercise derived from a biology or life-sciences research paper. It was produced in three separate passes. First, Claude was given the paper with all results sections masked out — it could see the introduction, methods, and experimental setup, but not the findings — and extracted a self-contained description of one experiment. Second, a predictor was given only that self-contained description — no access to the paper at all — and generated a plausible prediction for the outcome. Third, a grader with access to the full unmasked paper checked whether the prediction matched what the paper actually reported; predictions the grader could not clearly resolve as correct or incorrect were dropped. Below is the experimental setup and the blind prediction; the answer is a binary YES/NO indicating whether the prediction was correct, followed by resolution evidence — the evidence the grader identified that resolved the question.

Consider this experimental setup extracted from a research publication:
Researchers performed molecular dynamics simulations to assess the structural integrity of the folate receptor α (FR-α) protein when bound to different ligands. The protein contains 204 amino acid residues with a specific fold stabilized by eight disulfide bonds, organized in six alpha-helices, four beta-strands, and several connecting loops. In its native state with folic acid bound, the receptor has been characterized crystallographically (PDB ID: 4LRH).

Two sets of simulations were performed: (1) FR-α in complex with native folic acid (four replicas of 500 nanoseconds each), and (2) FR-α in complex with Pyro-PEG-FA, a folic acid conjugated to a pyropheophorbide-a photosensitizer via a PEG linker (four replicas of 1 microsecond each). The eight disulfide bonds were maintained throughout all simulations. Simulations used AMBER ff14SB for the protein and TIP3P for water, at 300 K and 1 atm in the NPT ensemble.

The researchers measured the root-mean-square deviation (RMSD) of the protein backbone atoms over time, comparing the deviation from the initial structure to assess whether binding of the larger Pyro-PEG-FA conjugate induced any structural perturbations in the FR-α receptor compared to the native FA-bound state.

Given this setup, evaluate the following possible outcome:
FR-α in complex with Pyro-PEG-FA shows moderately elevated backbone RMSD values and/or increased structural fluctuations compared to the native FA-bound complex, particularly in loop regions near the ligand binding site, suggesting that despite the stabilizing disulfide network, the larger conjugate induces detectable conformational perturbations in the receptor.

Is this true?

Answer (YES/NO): NO